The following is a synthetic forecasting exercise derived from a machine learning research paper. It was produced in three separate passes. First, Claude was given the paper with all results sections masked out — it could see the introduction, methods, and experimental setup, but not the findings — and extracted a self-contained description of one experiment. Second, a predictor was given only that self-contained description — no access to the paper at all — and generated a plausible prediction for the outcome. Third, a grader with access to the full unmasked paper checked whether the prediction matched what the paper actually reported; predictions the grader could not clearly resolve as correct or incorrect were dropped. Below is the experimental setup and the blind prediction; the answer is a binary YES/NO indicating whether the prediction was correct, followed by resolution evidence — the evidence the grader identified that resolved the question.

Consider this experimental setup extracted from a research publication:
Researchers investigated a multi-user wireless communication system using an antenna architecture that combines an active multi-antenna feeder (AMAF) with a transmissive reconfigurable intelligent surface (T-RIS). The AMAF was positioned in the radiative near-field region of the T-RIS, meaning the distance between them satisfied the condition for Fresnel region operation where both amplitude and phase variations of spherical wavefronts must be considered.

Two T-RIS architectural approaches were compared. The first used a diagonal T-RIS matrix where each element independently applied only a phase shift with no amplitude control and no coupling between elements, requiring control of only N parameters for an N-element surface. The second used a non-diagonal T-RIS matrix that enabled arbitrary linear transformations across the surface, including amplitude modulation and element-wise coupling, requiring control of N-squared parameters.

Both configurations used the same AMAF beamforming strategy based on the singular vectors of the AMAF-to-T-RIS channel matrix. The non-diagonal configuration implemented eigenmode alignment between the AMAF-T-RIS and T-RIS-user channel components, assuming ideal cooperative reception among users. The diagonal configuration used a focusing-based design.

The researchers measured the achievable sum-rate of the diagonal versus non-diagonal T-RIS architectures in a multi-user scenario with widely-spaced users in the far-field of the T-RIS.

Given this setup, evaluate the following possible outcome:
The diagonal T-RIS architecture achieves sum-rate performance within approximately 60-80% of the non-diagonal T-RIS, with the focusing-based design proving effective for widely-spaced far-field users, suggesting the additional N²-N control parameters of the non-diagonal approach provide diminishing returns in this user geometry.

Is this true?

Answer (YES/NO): NO